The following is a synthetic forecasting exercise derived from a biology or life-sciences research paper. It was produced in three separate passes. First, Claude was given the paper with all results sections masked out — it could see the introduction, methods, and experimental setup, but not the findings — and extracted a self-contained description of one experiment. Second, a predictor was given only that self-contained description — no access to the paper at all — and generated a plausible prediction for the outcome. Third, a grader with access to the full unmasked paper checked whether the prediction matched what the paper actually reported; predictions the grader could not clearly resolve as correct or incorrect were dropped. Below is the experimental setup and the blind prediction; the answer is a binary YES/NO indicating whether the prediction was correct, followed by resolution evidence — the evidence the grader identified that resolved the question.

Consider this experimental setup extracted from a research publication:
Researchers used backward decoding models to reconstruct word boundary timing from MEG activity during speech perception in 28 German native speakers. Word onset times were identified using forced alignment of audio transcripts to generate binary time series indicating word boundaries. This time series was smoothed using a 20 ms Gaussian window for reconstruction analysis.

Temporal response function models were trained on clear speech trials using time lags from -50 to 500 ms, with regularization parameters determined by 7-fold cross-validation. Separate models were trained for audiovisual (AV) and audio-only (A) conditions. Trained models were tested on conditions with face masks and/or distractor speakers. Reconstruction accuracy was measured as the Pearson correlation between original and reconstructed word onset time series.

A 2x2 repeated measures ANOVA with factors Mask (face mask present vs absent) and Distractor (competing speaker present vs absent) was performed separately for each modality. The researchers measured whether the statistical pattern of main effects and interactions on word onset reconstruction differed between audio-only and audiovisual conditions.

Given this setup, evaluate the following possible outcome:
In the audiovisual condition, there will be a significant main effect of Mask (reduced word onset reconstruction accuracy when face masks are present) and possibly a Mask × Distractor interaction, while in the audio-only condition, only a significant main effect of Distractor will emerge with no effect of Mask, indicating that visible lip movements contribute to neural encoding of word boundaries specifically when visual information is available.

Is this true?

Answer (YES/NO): YES